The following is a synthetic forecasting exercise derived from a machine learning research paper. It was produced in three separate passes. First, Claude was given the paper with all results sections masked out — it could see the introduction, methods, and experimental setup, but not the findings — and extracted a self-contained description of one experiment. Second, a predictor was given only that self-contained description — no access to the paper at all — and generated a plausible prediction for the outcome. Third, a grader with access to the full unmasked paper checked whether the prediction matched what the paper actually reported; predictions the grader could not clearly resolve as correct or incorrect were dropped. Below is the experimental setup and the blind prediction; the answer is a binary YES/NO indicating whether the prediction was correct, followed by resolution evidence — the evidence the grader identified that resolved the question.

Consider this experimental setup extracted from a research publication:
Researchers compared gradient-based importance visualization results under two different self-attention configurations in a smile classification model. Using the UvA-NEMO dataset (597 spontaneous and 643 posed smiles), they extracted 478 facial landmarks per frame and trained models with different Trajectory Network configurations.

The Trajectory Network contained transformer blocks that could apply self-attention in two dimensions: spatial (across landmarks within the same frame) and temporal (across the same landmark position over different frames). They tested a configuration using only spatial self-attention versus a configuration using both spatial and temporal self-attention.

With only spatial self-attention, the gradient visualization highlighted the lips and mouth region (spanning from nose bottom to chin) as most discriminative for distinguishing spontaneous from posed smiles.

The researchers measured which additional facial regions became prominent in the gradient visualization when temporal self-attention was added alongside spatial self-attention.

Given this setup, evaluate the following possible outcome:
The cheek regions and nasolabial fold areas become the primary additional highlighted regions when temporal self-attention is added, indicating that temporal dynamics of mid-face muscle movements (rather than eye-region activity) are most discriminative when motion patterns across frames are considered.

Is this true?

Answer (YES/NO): NO